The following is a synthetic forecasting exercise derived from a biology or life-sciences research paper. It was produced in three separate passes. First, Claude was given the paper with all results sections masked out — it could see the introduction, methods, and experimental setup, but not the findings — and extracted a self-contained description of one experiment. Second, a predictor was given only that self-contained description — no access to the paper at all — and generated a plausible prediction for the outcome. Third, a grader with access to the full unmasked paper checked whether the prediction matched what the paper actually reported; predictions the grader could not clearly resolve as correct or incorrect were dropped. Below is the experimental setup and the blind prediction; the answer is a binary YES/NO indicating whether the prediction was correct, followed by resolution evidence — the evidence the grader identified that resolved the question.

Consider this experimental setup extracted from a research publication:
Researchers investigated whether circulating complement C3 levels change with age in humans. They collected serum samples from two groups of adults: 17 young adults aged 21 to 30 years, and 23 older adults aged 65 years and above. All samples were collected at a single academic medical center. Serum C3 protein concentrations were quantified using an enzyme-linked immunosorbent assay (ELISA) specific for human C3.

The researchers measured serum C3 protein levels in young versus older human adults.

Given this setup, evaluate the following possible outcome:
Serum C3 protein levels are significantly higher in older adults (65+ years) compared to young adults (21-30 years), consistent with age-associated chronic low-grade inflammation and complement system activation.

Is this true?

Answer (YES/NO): YES